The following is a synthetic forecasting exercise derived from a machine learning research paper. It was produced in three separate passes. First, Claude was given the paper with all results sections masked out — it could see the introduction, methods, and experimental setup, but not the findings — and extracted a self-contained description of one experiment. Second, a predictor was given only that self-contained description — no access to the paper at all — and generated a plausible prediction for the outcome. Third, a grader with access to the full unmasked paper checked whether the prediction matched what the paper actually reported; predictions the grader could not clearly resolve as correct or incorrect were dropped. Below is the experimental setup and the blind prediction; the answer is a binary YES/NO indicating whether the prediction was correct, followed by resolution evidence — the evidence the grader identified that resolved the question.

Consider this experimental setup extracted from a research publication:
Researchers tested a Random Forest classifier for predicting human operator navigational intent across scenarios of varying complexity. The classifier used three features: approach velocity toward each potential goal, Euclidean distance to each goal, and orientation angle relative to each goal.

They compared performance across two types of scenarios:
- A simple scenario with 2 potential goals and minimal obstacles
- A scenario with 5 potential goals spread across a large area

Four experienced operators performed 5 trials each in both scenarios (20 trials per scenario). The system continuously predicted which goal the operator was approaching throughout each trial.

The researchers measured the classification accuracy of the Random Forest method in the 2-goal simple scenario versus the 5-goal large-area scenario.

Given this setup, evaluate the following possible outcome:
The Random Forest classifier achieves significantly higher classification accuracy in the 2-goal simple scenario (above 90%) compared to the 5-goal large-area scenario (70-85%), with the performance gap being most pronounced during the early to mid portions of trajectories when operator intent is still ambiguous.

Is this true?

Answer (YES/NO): NO